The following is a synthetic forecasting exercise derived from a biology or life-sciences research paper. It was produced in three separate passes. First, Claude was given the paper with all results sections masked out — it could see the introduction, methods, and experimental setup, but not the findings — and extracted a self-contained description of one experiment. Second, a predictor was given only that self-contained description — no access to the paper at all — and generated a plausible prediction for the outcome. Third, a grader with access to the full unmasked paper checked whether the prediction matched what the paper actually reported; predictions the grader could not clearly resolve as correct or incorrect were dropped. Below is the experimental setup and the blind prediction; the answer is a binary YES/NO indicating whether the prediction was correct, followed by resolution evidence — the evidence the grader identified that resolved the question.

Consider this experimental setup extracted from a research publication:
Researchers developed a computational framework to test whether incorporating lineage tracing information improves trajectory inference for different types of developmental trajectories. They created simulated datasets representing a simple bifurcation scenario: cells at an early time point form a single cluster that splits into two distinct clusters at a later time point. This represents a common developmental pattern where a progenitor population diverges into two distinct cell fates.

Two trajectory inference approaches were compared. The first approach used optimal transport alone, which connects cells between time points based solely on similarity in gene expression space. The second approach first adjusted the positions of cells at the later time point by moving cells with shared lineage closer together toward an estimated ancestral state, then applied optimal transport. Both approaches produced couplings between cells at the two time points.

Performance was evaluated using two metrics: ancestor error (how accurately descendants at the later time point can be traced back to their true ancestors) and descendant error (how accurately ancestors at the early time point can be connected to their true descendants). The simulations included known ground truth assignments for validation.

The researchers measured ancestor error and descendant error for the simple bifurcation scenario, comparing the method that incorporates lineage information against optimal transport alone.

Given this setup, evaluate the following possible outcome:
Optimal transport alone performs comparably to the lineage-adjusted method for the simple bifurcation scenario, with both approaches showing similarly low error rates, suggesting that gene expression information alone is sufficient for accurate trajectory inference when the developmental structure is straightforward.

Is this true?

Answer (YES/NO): YES